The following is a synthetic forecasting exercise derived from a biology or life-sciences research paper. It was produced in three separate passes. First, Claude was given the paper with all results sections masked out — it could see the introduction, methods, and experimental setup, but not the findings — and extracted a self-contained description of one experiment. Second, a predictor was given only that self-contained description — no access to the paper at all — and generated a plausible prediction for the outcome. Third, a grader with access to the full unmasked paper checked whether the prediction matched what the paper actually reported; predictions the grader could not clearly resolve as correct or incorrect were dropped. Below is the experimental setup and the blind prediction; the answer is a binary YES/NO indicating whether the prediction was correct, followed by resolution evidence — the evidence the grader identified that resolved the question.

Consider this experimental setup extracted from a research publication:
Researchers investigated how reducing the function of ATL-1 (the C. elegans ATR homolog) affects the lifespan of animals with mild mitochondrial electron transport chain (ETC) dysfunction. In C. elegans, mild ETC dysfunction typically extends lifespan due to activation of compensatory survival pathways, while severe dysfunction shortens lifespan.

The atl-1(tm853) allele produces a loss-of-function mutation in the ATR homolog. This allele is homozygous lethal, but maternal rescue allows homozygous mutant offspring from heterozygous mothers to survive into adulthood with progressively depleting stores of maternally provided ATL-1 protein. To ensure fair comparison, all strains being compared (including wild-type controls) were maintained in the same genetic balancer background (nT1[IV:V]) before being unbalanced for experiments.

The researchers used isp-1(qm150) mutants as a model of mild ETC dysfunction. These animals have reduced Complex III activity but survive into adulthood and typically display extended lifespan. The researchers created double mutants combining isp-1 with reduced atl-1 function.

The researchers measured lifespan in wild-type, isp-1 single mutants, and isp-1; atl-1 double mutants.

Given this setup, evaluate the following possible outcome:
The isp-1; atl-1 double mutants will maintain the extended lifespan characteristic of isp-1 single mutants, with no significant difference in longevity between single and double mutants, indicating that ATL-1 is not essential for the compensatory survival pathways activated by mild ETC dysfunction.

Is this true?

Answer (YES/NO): NO